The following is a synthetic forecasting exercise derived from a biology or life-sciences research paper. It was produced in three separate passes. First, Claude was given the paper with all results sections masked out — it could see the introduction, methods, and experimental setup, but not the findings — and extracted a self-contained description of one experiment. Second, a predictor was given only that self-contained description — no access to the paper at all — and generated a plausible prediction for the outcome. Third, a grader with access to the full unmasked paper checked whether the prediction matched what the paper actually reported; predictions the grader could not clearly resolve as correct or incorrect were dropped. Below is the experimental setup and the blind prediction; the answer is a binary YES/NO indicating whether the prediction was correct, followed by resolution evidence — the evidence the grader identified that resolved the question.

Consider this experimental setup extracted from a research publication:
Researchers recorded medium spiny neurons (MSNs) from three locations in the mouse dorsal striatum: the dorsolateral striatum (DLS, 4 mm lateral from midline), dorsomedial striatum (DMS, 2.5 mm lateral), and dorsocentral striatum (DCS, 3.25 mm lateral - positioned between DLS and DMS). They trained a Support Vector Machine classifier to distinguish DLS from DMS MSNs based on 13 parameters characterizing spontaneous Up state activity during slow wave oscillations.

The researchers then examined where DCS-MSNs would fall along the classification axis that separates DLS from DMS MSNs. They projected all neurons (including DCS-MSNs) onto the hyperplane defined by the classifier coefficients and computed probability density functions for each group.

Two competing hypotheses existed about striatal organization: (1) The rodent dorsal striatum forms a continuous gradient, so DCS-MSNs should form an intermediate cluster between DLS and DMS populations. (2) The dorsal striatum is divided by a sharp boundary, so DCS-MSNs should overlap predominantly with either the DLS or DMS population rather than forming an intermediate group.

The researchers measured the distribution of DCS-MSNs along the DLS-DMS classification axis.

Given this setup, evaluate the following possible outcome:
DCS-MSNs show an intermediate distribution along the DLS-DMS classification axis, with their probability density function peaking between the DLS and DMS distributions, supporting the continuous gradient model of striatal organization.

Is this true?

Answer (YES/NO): NO